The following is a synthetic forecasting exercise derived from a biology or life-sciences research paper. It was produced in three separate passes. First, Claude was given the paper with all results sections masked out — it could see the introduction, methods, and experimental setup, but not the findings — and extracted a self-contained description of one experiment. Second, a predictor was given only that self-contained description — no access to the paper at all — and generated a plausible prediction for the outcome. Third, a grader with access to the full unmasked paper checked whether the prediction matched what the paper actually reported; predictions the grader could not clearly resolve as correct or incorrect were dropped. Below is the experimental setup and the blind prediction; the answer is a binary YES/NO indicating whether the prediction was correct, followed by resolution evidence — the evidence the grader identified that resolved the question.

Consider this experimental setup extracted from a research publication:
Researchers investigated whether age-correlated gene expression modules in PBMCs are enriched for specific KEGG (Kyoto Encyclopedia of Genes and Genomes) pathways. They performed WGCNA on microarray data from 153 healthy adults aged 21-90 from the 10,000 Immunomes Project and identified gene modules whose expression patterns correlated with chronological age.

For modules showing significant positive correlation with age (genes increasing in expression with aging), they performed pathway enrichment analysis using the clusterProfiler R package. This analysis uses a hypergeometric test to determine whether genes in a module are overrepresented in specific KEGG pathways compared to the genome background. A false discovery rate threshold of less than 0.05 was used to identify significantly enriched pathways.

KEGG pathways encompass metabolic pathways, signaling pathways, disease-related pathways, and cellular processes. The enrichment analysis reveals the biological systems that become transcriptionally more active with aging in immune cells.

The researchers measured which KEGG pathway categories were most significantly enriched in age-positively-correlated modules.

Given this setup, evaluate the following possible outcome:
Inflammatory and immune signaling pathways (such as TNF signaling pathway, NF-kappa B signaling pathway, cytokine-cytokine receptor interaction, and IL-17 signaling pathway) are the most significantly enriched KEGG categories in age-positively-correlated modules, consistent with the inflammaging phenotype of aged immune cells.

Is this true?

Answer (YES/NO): NO